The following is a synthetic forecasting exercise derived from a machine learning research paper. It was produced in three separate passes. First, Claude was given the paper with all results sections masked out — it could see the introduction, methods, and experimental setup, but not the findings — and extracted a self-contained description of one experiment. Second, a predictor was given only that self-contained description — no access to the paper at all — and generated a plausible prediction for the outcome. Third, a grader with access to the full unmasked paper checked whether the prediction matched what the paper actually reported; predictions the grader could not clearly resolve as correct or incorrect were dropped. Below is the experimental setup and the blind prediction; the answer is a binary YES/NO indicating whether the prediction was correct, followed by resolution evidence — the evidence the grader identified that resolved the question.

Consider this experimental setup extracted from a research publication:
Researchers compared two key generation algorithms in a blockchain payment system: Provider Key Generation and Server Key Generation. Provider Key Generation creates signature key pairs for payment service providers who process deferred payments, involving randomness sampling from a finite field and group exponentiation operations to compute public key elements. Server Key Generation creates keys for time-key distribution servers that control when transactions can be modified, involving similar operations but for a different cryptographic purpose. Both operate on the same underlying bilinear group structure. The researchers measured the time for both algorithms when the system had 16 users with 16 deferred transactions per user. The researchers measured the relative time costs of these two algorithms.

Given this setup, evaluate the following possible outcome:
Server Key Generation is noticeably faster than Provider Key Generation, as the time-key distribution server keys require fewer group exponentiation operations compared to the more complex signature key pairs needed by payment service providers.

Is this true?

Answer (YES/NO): NO